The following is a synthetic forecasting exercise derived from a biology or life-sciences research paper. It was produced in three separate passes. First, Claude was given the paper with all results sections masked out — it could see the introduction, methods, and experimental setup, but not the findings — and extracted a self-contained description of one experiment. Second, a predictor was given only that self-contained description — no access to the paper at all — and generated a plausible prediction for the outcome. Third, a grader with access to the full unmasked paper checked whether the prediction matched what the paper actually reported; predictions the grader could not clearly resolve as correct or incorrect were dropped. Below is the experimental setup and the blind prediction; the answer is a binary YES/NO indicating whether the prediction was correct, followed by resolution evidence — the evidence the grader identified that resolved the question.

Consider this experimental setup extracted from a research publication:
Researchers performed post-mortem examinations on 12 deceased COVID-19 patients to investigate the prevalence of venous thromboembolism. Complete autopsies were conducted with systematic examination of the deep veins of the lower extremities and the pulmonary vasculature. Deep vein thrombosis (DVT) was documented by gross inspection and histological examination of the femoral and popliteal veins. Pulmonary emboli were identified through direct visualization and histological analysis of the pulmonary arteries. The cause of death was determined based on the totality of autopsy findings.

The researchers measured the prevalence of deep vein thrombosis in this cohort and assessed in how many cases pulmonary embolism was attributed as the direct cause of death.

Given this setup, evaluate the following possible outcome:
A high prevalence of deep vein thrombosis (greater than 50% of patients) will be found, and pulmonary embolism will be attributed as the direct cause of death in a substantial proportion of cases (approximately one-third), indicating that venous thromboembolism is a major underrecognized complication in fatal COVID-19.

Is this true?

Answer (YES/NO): YES